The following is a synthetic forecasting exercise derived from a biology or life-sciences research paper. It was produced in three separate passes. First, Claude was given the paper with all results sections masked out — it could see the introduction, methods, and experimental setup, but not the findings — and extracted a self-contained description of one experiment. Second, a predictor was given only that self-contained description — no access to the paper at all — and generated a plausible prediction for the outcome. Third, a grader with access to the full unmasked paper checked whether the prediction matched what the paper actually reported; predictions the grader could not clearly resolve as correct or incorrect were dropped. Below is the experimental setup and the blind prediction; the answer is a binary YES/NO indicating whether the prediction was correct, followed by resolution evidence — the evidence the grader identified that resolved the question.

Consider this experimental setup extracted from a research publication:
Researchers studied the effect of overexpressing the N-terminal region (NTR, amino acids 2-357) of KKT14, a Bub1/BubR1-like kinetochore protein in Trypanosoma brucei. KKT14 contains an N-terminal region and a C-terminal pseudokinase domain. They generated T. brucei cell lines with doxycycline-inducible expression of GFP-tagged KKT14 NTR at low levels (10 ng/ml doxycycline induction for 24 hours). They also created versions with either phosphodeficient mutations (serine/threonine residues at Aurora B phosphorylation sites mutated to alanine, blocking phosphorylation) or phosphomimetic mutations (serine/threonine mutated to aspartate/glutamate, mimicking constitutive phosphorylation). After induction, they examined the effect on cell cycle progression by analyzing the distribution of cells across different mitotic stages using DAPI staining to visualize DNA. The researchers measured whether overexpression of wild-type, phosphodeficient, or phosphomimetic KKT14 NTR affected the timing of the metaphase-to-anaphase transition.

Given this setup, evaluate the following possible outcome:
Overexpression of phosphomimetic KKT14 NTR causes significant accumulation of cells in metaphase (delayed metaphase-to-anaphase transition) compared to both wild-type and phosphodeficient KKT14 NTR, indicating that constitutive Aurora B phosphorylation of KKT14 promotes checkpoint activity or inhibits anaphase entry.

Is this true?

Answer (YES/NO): NO